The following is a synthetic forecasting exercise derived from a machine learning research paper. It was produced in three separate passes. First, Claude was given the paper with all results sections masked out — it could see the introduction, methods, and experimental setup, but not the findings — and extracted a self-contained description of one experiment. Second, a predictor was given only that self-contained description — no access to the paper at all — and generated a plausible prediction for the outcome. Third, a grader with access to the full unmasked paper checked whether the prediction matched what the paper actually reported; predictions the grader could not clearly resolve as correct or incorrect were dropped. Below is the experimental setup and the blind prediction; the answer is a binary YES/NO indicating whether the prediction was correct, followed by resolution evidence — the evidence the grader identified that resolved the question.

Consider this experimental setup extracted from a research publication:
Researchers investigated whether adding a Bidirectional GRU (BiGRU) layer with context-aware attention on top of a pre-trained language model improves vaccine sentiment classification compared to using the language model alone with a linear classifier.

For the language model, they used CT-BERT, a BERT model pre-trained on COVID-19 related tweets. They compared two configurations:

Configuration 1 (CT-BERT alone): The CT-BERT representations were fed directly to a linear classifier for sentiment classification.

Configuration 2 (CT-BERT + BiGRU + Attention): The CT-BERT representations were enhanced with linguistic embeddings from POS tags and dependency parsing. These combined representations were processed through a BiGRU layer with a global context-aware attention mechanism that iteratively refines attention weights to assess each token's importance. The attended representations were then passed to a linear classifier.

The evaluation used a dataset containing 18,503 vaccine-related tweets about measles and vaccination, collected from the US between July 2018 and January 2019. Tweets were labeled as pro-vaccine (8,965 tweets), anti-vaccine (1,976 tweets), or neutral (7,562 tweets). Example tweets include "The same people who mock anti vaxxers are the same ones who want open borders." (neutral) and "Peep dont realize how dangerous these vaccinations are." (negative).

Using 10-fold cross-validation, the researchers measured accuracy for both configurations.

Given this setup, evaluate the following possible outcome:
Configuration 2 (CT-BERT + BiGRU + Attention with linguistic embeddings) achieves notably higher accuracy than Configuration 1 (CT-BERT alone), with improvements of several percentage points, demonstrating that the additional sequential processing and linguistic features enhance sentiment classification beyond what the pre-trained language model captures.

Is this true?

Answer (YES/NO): NO